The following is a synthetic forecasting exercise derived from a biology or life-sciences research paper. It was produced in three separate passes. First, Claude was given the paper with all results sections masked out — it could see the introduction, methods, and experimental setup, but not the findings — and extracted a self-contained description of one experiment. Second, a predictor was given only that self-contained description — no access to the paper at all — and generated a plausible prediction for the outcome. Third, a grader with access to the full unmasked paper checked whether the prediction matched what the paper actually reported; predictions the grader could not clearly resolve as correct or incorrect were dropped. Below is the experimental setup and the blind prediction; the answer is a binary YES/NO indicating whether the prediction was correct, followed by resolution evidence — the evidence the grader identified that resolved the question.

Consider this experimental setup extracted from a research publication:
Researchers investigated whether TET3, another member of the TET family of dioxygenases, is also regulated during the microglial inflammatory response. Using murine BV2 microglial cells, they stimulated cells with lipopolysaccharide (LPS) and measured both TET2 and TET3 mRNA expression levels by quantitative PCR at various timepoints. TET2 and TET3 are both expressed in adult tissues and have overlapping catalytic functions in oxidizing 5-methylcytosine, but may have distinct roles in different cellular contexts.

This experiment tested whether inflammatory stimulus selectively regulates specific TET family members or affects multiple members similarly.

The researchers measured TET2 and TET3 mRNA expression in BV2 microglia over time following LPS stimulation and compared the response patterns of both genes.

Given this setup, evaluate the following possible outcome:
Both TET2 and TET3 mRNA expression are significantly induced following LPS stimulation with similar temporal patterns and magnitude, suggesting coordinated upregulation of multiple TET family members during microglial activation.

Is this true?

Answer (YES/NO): NO